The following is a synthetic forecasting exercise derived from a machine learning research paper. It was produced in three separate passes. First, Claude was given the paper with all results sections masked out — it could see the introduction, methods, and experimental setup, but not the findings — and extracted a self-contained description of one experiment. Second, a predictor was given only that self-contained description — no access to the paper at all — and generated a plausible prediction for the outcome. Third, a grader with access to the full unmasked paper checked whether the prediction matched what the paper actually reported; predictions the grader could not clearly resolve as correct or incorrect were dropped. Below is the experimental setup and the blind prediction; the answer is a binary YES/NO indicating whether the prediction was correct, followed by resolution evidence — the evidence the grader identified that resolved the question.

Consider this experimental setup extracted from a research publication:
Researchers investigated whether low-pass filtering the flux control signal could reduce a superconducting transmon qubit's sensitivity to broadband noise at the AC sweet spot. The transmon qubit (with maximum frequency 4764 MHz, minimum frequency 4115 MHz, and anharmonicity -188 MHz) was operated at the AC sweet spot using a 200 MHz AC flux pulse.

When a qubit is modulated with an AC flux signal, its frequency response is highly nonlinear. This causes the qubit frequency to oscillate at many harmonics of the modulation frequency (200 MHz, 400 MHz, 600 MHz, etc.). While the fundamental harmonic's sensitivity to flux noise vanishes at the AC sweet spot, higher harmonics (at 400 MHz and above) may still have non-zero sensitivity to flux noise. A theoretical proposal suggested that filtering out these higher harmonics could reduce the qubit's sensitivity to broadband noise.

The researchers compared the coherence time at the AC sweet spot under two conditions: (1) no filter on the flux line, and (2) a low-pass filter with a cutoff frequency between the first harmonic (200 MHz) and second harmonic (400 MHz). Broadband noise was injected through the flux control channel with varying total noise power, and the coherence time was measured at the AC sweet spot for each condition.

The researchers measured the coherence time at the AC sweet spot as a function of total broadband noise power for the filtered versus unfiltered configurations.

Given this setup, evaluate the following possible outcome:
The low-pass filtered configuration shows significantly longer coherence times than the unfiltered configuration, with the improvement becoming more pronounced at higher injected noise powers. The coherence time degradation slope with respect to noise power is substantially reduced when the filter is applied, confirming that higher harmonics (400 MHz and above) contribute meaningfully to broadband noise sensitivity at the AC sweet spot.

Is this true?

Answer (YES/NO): YES